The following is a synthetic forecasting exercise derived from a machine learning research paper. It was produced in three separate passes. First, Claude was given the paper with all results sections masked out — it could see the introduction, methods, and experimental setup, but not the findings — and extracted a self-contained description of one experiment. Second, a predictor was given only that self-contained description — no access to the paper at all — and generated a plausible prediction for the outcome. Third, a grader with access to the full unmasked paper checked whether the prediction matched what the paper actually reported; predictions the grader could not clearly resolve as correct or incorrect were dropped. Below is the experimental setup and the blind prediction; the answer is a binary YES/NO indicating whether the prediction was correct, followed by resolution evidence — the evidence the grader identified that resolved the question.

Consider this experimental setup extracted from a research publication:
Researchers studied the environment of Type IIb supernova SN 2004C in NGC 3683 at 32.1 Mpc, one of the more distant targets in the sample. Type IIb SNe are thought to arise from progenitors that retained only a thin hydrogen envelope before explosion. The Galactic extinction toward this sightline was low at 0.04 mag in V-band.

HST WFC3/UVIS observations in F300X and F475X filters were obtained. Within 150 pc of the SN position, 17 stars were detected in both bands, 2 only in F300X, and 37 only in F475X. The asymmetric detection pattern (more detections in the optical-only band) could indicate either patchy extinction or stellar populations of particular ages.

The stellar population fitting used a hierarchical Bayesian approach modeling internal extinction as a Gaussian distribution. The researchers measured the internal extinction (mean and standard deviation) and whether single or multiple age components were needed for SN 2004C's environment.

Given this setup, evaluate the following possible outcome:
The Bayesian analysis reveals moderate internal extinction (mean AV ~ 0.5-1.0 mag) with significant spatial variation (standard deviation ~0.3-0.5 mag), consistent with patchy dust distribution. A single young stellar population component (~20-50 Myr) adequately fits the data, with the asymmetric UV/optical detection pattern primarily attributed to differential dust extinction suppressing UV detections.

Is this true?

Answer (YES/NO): NO